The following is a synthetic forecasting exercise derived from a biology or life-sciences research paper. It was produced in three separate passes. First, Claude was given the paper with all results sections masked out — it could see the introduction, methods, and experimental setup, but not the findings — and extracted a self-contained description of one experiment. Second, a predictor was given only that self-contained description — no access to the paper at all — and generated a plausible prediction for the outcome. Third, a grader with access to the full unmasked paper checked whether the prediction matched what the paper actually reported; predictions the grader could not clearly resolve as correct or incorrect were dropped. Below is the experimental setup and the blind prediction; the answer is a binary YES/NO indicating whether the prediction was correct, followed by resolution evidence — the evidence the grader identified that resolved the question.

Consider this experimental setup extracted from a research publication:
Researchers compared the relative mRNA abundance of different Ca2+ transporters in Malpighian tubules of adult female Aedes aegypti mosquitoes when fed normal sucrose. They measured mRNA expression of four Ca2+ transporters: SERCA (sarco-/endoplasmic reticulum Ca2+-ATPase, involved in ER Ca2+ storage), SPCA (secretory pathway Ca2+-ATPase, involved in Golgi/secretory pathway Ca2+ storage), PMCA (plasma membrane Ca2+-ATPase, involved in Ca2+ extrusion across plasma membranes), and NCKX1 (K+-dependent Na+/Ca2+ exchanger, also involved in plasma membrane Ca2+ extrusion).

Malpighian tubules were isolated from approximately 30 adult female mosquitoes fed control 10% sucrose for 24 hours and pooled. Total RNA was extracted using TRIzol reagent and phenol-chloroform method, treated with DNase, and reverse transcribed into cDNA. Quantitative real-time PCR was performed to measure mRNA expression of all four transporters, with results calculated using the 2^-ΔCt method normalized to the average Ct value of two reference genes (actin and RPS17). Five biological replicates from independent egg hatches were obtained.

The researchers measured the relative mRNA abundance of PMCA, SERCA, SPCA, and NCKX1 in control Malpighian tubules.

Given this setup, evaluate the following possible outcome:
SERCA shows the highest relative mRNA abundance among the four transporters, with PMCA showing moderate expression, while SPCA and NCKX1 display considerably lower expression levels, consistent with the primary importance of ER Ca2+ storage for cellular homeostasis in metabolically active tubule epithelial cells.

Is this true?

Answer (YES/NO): NO